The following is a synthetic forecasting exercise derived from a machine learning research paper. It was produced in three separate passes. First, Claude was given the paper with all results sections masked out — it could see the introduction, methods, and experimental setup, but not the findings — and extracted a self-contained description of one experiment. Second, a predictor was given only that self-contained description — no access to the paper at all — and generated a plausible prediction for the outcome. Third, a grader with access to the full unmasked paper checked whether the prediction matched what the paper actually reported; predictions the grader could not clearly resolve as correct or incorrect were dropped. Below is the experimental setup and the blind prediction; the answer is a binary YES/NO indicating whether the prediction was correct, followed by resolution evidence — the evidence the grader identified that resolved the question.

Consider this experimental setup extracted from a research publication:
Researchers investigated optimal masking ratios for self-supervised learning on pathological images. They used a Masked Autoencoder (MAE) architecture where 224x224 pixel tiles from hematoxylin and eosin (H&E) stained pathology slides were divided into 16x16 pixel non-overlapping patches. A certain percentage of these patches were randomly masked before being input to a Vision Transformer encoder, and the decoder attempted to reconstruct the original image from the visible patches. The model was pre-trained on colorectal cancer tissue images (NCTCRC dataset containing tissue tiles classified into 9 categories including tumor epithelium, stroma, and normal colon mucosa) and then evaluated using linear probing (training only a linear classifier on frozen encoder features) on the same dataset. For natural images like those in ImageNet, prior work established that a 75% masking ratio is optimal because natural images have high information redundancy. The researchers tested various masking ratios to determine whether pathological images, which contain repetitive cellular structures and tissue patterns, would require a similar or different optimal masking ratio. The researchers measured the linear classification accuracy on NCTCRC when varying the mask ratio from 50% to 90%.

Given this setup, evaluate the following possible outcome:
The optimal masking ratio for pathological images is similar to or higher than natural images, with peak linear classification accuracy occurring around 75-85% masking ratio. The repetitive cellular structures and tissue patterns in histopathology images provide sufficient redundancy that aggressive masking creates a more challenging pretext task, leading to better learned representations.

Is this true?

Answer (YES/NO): NO